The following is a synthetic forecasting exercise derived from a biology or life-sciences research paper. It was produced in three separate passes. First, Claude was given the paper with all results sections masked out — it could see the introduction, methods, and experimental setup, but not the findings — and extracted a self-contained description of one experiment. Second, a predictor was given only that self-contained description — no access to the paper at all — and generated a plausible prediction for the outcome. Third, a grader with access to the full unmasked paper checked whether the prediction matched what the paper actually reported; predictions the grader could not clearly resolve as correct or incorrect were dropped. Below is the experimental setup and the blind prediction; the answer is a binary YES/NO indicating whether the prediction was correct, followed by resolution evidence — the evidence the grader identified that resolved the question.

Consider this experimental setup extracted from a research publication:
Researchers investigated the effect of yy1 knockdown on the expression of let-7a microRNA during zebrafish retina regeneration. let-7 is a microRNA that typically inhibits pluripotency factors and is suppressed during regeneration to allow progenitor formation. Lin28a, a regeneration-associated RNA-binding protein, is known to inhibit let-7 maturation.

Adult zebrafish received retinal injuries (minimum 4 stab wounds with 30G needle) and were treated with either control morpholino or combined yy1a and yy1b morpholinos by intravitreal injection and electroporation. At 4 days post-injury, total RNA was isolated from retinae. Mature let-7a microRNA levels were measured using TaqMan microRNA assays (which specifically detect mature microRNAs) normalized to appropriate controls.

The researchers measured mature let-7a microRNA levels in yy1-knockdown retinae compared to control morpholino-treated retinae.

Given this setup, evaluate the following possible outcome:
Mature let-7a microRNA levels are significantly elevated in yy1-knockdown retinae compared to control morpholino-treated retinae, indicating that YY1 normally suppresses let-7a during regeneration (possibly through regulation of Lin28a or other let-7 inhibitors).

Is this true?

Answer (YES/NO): YES